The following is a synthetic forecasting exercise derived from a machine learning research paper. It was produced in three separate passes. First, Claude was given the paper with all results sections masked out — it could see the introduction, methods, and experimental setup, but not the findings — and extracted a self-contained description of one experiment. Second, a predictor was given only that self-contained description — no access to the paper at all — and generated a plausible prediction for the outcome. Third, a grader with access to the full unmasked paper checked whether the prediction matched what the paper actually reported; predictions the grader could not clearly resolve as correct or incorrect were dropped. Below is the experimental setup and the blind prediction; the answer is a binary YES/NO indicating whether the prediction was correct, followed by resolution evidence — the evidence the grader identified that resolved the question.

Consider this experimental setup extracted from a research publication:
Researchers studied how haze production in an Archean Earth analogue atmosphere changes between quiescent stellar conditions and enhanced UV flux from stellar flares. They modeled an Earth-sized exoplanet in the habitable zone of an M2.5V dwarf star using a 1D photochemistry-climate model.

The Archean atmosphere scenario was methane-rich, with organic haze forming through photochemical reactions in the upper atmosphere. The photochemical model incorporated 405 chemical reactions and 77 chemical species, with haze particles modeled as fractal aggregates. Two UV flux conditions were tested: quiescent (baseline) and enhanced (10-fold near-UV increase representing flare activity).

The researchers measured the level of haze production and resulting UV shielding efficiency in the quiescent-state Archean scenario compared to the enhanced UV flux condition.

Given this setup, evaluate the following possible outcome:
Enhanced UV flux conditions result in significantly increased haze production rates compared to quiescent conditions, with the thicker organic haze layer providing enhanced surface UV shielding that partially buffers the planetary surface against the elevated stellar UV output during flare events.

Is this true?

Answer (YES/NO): NO